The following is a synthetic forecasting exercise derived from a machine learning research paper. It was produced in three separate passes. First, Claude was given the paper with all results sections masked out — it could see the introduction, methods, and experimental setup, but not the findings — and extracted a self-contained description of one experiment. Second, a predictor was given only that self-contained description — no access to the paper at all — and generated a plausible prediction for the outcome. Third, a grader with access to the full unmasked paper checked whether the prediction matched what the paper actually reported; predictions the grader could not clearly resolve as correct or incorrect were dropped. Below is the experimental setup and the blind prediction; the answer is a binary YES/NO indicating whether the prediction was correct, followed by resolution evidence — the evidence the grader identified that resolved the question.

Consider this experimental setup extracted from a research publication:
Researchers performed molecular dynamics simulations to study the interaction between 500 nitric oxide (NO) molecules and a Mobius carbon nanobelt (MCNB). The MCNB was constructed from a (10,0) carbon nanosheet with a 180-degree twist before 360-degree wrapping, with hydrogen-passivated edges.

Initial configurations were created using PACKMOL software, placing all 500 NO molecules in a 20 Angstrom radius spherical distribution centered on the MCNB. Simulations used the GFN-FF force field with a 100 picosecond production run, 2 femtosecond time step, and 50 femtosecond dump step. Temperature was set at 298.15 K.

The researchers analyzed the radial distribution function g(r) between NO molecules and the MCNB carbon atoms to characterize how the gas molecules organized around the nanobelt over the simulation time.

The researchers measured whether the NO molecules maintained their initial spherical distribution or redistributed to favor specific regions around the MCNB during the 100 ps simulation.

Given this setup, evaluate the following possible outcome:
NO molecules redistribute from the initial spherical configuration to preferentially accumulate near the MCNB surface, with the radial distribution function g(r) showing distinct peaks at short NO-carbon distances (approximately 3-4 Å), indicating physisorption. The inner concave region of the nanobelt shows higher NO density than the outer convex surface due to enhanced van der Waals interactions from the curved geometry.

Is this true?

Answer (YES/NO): NO